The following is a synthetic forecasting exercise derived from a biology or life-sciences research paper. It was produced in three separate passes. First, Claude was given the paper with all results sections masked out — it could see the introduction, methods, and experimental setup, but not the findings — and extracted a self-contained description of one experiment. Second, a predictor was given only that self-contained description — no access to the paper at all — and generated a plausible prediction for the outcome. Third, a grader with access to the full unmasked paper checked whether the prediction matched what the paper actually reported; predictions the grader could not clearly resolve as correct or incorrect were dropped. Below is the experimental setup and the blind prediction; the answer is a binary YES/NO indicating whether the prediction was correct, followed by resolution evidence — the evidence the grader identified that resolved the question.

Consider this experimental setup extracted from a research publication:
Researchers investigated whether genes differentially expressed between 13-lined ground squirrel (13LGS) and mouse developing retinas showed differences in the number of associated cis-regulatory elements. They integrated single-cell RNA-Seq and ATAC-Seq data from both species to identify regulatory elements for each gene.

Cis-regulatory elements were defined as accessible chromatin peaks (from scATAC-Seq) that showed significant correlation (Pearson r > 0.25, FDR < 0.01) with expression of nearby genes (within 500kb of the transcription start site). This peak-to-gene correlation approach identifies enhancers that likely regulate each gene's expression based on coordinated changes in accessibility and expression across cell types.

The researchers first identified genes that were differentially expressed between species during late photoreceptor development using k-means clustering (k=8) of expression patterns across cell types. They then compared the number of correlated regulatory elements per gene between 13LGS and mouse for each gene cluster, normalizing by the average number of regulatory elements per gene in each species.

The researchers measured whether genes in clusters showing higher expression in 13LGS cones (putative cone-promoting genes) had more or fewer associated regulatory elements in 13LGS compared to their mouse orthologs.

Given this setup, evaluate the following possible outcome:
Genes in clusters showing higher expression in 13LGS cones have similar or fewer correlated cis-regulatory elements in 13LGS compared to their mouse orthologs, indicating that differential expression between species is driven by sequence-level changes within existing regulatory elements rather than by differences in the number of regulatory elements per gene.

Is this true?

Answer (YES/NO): NO